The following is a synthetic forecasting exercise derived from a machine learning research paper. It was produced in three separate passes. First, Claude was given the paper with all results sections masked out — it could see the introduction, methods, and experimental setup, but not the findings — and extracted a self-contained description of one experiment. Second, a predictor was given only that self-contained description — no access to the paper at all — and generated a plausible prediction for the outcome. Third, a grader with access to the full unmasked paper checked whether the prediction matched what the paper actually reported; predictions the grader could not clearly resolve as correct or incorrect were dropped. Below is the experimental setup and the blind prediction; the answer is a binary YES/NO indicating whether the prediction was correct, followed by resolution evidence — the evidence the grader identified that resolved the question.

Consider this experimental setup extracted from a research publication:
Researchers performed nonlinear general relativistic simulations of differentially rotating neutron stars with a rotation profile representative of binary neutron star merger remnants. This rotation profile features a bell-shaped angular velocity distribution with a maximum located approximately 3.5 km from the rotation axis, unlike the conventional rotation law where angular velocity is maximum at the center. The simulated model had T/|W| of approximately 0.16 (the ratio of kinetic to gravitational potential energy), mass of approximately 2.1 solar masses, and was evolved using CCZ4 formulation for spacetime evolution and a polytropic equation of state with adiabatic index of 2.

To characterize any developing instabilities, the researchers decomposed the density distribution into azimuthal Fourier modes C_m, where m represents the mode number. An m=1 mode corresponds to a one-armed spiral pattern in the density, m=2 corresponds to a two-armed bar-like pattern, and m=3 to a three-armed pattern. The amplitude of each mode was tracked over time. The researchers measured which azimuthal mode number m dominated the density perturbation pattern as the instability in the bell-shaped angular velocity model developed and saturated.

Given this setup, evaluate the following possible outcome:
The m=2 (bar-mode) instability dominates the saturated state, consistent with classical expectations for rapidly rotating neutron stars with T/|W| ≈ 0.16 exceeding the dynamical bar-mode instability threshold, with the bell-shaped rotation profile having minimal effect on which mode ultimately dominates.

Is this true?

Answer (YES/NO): NO